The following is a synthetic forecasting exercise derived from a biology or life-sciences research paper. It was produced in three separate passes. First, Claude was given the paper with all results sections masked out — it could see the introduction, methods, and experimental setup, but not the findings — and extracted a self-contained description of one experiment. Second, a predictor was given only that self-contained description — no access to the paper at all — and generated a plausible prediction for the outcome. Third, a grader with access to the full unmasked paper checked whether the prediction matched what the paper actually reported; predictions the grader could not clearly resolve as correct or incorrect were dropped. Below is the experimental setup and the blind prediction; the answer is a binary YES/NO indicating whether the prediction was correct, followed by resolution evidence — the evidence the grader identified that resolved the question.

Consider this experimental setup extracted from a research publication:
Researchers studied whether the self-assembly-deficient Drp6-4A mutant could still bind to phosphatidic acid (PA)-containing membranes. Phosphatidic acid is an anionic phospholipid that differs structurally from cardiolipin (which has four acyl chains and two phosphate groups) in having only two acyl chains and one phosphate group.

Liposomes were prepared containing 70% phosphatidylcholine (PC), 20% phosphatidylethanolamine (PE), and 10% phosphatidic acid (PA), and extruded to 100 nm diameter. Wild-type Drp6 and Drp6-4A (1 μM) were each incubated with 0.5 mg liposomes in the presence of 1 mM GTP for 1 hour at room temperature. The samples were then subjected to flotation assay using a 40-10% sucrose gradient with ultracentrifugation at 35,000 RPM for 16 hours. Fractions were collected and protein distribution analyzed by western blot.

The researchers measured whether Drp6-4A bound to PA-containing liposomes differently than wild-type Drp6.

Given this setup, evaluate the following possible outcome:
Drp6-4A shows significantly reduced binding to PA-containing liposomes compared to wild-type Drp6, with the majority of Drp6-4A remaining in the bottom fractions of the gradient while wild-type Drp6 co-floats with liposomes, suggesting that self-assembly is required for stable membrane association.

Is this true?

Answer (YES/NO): NO